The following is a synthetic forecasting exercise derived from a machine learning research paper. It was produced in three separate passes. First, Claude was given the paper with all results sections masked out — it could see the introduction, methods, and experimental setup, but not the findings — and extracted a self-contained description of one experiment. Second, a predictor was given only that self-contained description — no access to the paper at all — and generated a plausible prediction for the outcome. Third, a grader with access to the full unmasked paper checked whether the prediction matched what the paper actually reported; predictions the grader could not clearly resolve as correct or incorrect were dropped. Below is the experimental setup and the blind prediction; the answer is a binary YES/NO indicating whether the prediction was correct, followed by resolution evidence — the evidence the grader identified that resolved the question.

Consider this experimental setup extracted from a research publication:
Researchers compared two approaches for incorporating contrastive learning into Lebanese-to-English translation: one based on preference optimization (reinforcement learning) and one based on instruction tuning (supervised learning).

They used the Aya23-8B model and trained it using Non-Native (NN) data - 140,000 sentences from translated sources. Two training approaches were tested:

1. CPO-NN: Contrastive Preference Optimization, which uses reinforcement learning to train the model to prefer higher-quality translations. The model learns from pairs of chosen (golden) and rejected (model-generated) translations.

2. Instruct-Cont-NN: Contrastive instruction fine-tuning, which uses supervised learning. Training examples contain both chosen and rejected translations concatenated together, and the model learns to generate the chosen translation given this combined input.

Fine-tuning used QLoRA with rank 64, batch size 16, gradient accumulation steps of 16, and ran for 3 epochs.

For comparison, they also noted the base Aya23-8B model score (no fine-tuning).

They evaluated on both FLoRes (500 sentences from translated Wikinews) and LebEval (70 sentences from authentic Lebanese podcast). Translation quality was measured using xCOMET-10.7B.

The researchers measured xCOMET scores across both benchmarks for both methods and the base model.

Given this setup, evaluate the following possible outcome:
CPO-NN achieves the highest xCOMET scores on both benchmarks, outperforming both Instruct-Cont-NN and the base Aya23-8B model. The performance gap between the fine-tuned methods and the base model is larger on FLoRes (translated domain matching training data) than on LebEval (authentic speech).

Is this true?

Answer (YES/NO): NO